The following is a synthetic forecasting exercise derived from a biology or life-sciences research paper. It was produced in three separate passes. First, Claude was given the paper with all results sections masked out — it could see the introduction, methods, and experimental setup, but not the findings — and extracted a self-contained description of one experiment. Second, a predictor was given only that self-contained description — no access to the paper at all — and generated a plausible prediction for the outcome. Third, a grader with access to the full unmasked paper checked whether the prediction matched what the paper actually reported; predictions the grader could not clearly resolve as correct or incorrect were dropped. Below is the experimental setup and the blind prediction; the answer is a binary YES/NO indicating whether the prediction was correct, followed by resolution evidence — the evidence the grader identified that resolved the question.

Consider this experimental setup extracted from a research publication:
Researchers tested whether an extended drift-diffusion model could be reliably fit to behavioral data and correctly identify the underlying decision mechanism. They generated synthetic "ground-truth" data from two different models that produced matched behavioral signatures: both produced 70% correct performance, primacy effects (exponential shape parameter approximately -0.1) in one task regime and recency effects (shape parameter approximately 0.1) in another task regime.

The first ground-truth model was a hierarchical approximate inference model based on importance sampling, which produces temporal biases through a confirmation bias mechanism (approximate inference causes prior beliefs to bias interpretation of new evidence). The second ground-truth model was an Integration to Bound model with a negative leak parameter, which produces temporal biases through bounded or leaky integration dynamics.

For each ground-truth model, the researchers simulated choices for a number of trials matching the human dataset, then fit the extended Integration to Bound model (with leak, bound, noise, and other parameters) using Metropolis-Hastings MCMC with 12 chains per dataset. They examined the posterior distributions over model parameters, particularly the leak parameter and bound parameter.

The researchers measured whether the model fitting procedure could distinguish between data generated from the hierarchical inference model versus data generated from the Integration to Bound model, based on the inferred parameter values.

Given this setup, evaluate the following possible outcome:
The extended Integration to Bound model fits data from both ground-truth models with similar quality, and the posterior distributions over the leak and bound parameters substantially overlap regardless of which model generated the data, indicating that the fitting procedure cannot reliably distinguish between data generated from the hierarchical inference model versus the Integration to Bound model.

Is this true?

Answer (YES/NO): NO